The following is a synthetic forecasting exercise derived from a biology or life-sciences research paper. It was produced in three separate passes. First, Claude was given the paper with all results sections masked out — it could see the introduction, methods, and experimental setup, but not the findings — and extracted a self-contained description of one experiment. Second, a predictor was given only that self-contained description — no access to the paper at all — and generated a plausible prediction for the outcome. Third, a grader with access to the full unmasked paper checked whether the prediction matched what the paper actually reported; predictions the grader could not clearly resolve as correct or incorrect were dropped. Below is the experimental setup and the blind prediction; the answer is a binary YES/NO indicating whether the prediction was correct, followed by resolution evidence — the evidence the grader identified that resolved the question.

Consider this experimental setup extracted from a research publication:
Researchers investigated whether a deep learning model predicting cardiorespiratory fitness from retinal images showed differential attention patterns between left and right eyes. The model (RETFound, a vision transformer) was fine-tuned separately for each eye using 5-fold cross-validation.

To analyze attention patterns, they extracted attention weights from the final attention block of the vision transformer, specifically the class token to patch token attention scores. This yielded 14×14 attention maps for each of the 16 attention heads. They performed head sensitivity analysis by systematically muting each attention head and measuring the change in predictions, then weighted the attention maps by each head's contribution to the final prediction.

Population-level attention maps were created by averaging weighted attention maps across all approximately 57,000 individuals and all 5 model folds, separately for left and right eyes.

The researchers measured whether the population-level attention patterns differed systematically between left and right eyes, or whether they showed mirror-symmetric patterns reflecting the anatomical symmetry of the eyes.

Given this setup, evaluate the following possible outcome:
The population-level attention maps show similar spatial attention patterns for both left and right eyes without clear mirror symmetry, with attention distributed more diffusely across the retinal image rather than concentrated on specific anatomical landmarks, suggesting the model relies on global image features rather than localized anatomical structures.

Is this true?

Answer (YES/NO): NO